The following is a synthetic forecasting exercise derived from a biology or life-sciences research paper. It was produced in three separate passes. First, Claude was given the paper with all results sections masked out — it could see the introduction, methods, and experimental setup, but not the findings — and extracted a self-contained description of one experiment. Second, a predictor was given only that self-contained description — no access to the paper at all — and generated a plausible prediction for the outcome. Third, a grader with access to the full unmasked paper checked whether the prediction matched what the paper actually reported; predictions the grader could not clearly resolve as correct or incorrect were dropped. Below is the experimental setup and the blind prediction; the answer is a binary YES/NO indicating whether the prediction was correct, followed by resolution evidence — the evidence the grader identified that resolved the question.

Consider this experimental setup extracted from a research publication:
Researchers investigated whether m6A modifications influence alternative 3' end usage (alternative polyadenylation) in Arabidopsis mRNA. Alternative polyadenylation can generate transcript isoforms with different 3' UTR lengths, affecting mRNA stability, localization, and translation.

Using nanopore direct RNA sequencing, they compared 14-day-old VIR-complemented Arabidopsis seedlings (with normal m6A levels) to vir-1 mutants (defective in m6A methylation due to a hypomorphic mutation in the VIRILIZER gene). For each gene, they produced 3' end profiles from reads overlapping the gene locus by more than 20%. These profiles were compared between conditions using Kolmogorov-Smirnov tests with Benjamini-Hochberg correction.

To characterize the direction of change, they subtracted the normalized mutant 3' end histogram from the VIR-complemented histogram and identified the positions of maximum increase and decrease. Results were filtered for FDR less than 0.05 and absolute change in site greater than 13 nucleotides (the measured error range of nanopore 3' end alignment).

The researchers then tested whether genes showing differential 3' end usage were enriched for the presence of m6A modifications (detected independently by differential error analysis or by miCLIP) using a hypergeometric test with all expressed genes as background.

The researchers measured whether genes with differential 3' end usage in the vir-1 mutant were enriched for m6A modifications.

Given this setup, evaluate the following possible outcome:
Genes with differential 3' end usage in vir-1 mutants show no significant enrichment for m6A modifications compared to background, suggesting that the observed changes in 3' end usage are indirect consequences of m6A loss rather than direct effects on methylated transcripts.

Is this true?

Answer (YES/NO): NO